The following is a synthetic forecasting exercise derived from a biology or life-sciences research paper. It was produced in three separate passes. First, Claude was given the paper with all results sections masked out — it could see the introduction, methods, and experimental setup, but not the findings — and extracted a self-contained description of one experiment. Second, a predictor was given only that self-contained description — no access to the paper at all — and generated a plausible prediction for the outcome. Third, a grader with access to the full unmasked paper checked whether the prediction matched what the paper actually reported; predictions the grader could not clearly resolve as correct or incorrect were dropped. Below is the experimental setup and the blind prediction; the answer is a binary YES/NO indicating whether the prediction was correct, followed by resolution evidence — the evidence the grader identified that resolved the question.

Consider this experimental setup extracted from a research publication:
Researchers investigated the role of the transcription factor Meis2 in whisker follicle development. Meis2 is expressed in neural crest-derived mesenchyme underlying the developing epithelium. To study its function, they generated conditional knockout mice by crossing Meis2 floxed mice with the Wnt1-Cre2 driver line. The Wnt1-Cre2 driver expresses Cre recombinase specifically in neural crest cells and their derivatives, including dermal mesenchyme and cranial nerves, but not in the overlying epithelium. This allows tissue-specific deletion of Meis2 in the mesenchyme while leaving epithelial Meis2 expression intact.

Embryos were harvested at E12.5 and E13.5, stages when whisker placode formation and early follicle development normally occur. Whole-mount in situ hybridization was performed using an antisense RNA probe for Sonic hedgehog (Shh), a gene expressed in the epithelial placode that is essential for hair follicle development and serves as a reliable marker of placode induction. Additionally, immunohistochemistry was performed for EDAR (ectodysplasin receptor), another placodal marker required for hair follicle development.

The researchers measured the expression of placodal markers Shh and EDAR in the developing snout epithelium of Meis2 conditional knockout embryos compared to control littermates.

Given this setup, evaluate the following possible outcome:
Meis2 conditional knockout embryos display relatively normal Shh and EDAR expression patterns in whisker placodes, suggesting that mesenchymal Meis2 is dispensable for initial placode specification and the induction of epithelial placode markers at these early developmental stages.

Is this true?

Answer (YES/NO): NO